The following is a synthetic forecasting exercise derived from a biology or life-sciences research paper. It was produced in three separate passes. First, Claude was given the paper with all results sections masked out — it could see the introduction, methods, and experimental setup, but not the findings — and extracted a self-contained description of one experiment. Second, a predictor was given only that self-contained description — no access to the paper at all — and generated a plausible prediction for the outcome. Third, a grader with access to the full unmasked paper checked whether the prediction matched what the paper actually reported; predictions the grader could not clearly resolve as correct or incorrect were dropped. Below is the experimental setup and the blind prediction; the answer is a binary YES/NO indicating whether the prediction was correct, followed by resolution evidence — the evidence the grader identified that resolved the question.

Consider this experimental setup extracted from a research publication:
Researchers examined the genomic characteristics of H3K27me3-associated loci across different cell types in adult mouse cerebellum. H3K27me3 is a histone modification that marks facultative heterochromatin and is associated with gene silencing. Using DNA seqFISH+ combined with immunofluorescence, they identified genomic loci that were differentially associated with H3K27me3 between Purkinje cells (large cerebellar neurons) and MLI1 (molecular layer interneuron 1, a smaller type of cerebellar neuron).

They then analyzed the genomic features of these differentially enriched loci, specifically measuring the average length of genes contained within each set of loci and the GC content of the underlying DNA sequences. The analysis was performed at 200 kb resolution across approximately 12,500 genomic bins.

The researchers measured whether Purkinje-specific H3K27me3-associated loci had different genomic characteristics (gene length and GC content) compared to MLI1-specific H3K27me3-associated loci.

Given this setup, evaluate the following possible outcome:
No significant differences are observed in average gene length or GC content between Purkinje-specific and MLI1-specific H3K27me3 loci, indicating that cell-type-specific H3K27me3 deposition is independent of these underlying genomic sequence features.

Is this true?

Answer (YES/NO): NO